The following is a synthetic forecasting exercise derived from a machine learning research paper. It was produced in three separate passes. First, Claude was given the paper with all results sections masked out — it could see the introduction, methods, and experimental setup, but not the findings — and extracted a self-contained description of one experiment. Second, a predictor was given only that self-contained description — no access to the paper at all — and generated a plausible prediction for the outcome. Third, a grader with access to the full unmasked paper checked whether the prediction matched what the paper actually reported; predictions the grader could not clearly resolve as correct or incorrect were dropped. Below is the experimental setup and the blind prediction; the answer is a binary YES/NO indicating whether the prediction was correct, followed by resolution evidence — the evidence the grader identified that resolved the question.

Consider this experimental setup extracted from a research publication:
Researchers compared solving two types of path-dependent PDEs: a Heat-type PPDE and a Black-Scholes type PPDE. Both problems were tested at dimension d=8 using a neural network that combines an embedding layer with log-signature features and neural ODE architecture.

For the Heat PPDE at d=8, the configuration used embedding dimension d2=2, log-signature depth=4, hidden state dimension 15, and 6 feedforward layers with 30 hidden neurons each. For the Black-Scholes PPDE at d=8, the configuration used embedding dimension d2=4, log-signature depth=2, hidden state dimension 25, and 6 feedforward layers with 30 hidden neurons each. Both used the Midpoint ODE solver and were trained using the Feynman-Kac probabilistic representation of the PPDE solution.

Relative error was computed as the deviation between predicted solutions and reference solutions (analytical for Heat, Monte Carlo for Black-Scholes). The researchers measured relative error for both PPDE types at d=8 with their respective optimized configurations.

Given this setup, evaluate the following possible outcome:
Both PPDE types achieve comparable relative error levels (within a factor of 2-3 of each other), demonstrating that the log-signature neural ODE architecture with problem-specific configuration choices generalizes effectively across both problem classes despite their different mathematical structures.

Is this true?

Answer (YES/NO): YES